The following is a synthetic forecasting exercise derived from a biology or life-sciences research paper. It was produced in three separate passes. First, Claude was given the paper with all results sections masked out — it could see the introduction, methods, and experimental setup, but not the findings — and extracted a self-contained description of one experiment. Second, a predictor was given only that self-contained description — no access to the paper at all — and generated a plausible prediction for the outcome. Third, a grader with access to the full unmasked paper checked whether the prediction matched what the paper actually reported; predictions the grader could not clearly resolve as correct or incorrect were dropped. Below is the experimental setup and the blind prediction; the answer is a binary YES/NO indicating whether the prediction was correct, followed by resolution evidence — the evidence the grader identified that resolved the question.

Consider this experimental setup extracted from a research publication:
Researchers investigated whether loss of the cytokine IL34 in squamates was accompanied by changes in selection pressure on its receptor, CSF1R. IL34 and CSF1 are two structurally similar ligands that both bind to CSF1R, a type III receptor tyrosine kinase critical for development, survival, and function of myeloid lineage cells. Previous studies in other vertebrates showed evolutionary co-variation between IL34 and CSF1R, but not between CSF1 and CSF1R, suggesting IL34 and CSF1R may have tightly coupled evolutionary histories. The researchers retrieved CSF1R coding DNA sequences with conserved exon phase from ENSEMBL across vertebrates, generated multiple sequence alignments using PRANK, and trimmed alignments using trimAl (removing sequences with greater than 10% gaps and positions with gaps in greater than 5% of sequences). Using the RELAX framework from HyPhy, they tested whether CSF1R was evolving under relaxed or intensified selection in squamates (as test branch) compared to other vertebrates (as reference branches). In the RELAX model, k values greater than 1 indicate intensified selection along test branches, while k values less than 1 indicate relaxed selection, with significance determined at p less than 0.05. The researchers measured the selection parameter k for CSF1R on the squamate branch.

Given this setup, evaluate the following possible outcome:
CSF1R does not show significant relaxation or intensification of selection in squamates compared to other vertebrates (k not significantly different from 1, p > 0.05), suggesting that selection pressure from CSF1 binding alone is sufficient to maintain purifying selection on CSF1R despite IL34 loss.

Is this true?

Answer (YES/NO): NO